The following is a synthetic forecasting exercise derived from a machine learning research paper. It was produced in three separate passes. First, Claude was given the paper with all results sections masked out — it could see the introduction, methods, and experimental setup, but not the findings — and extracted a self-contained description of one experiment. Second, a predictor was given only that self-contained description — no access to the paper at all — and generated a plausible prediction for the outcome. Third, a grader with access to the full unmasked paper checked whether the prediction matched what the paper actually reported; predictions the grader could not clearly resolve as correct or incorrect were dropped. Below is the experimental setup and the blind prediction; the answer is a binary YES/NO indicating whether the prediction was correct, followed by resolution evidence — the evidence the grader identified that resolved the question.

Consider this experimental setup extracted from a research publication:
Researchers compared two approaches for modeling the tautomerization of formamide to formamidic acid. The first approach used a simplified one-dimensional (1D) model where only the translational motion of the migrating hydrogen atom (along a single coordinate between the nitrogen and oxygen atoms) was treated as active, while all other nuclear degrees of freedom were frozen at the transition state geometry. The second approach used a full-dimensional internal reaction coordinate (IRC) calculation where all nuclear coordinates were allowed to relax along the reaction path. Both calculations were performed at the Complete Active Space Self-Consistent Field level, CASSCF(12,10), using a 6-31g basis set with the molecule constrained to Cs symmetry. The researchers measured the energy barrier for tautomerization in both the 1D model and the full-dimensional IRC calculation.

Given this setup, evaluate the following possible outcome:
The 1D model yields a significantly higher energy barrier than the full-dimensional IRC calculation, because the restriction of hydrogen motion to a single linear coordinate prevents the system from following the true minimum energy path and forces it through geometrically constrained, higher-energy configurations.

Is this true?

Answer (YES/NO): NO